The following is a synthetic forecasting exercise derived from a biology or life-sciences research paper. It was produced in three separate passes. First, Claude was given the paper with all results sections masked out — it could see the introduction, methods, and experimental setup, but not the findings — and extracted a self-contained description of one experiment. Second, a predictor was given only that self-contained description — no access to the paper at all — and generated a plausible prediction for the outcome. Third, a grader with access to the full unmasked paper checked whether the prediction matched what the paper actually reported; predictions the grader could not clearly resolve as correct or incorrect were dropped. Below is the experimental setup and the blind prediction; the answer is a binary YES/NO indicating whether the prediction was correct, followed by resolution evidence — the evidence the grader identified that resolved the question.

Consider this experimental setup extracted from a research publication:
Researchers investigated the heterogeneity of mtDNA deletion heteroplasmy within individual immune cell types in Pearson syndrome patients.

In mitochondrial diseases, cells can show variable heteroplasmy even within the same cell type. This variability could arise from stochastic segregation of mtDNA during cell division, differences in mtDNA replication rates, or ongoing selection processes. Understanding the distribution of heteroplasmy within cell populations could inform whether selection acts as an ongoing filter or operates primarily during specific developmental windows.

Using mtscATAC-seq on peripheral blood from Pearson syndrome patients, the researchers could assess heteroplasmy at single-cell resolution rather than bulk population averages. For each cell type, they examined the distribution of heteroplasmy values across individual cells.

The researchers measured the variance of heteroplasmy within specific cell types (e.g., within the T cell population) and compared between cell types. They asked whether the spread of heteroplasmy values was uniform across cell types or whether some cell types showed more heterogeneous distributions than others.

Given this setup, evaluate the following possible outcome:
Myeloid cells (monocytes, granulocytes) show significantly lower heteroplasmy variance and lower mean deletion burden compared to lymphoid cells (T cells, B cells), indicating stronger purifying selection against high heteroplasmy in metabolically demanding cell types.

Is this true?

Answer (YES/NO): NO